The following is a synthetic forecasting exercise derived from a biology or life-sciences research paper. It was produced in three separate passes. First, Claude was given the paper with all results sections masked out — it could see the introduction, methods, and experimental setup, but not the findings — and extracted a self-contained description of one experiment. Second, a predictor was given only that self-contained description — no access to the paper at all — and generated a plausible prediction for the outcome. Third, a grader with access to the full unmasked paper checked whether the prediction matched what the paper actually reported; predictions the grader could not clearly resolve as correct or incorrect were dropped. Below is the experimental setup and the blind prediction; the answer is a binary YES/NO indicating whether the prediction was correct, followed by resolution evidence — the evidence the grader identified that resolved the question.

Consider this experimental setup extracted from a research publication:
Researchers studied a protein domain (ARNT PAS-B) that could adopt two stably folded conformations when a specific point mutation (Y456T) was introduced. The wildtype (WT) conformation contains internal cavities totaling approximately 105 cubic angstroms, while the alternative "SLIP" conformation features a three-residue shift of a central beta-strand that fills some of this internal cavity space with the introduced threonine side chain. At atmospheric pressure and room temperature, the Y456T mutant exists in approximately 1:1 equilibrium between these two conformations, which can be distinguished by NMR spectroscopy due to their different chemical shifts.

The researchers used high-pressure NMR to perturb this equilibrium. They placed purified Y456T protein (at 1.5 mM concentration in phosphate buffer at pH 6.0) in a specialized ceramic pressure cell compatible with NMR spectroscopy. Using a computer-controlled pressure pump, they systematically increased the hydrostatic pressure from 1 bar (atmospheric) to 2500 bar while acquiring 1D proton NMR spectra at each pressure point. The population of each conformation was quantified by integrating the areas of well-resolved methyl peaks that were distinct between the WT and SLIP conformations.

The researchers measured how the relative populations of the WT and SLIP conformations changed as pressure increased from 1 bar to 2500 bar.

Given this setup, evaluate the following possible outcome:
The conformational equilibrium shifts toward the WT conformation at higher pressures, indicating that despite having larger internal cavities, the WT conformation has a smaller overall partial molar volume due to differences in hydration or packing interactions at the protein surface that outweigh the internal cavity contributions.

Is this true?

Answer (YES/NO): NO